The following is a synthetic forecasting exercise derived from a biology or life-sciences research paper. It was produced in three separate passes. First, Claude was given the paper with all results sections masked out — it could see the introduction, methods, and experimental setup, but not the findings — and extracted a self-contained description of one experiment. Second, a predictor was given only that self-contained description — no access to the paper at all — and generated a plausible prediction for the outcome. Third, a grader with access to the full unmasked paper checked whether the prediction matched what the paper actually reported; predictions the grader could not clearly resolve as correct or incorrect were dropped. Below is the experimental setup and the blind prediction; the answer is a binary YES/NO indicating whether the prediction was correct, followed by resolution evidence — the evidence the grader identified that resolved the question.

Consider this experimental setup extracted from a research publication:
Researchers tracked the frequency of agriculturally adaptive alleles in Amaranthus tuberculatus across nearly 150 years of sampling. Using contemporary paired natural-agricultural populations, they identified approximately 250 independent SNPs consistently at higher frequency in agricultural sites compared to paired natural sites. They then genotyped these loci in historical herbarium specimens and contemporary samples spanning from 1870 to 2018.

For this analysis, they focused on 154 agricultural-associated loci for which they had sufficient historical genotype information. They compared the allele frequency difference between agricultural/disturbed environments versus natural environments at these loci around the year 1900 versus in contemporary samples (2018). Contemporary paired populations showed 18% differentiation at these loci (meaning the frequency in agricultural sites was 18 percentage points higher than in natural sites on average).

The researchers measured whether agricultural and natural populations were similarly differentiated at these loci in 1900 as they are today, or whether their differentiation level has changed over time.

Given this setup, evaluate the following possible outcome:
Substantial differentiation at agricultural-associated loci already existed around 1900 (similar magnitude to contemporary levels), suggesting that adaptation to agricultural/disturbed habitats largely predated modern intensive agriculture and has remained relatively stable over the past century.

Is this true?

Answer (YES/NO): NO